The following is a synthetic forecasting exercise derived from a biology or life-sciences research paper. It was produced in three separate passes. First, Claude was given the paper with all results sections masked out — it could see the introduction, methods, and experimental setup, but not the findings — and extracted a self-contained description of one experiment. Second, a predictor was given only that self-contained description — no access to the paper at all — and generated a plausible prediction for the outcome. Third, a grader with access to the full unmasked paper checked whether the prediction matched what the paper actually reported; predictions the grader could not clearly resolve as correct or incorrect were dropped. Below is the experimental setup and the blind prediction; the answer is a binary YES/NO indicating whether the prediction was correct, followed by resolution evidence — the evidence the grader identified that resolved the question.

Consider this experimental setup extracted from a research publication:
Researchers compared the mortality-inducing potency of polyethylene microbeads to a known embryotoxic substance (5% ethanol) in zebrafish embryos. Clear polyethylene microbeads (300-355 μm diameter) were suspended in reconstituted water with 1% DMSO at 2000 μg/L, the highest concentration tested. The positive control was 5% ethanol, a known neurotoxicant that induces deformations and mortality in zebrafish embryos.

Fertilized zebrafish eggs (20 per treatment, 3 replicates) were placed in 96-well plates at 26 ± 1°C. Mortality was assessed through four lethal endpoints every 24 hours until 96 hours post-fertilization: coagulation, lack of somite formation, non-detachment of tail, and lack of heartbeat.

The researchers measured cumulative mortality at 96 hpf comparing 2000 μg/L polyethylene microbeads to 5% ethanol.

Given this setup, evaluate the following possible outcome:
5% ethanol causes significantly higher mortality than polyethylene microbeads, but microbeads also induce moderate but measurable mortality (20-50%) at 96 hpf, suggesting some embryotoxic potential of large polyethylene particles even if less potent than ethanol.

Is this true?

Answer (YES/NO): NO